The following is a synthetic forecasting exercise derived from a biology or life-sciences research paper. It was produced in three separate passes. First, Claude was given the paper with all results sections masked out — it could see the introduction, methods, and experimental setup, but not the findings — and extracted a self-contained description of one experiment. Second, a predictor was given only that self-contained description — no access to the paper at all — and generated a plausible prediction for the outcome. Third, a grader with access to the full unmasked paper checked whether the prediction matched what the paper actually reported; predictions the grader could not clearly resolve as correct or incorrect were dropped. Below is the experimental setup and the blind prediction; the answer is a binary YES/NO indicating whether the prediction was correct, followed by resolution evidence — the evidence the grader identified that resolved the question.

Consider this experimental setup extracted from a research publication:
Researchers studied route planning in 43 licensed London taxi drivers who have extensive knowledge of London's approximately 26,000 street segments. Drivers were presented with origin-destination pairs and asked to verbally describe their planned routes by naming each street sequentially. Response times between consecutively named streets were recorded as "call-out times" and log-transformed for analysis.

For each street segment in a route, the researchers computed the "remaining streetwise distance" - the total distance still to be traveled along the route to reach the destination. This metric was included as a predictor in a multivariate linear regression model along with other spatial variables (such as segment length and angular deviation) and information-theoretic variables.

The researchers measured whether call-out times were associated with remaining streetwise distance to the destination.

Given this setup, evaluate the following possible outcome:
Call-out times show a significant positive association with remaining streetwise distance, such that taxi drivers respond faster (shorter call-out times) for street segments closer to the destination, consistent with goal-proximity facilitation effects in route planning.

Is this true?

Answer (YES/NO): YES